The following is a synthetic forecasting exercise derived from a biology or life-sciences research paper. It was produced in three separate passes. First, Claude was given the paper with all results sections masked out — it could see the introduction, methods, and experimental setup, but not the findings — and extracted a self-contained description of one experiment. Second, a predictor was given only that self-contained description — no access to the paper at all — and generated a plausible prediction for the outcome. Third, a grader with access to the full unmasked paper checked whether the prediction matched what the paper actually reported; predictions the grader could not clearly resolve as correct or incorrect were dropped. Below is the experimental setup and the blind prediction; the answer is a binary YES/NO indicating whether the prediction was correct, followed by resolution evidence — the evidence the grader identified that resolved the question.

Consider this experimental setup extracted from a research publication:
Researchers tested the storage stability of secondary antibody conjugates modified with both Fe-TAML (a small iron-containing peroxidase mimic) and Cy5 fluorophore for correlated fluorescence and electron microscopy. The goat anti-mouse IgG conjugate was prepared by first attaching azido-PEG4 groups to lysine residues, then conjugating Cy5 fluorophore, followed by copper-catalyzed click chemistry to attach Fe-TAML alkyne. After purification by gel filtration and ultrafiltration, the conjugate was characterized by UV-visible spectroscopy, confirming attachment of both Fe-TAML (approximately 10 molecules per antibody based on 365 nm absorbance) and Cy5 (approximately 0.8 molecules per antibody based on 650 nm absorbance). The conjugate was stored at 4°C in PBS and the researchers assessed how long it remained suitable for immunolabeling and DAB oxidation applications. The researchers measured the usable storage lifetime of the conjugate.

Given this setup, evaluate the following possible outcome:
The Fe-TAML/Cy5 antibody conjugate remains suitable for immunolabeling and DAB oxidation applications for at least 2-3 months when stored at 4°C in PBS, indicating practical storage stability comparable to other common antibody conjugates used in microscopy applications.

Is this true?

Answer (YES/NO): NO